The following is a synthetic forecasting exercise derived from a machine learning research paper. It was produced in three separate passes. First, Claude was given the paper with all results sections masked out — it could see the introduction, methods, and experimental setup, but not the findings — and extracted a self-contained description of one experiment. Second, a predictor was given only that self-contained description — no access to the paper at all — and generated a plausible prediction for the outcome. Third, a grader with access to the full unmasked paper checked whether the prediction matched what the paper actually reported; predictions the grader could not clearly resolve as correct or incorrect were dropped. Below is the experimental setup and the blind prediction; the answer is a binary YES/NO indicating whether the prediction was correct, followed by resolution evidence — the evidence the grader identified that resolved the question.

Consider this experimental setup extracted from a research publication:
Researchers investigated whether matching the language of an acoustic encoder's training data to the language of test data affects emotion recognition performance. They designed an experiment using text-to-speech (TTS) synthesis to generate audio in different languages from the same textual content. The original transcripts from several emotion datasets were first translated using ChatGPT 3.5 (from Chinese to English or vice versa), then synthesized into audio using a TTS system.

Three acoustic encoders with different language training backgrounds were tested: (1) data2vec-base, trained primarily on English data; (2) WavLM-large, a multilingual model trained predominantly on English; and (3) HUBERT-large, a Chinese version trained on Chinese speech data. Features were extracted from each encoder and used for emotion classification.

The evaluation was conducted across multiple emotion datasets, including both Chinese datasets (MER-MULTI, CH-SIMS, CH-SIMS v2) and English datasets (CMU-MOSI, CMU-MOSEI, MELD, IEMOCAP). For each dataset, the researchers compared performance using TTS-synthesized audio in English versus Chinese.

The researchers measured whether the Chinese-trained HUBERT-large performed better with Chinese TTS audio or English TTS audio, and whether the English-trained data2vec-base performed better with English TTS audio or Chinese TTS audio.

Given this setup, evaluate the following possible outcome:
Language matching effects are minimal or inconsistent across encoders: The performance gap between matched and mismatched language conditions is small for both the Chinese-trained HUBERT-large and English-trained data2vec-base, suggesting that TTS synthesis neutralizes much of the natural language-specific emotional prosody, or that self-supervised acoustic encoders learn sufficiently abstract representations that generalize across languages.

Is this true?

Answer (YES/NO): NO